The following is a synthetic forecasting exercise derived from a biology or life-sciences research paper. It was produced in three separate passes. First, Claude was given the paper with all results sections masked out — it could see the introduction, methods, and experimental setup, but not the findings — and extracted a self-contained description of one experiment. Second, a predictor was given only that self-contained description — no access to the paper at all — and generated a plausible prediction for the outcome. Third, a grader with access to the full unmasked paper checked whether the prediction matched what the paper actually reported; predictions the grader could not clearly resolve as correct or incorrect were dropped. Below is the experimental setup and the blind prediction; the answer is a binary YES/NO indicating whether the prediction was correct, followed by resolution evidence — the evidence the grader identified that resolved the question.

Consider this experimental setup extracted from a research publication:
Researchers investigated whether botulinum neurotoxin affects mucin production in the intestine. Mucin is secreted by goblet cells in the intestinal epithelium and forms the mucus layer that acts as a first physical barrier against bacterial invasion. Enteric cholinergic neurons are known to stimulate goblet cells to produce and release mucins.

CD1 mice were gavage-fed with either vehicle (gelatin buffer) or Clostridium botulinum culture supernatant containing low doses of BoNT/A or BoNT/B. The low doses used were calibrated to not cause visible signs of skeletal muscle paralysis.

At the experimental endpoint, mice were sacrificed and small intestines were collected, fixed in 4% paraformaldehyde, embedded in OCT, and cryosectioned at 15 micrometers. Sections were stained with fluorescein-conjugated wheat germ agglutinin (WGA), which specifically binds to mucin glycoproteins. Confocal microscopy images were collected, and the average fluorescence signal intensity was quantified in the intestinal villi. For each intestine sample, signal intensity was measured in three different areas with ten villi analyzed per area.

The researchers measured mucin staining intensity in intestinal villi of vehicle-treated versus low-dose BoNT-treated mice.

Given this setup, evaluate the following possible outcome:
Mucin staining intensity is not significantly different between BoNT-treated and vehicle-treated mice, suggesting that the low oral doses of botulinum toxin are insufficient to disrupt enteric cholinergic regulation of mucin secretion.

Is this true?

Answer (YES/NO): NO